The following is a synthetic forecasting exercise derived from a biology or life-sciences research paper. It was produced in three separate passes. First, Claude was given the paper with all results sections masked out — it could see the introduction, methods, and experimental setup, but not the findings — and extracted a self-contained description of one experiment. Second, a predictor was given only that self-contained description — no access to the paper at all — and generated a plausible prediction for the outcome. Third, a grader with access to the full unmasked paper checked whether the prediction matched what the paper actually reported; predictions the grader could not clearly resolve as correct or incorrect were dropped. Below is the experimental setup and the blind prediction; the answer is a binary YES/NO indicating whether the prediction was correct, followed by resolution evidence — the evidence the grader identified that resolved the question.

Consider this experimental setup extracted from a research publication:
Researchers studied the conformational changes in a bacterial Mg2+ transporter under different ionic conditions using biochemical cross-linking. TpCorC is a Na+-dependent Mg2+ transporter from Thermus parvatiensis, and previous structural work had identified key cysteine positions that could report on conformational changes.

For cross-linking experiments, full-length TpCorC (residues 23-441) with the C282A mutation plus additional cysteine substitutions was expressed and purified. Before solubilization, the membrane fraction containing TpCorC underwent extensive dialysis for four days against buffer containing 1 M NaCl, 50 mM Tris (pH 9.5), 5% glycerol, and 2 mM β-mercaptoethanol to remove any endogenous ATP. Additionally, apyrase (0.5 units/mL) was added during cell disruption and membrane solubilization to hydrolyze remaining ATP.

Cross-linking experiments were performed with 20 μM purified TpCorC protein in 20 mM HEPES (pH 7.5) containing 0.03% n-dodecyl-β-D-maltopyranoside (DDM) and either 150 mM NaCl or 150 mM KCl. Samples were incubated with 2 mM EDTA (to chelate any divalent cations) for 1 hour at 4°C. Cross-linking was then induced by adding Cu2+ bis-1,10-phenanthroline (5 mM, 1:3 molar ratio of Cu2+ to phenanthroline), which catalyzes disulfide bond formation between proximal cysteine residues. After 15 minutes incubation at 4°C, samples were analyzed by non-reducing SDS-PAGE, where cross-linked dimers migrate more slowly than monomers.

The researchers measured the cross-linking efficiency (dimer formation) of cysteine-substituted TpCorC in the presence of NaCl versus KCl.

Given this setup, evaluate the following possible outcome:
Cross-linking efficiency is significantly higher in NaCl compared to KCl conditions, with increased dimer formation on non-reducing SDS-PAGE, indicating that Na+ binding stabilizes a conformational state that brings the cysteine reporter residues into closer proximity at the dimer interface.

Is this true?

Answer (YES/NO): NO